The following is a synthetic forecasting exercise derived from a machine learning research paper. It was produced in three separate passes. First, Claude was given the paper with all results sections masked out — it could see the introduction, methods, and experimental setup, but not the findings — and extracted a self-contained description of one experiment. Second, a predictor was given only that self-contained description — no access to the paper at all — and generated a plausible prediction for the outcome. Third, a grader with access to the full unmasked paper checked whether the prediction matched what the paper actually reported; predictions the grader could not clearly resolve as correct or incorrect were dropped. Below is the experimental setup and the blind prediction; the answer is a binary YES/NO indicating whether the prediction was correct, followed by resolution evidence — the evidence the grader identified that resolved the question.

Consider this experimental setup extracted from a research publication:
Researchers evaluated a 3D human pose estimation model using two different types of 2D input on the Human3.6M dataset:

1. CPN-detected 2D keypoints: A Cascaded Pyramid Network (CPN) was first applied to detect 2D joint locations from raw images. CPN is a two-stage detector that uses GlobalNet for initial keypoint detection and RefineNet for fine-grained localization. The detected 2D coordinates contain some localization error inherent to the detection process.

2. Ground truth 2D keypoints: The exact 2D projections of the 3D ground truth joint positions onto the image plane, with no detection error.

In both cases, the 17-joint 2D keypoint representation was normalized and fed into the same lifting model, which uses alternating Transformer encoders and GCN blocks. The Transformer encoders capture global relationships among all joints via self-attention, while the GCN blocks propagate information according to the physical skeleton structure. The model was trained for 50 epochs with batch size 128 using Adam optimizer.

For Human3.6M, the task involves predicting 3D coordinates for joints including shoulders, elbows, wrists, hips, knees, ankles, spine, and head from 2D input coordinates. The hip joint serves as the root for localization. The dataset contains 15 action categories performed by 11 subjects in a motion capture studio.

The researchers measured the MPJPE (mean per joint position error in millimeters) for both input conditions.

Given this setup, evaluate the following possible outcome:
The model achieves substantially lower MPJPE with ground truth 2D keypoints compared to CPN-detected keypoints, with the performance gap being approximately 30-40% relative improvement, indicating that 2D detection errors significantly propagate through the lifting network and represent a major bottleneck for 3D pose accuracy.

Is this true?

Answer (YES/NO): YES